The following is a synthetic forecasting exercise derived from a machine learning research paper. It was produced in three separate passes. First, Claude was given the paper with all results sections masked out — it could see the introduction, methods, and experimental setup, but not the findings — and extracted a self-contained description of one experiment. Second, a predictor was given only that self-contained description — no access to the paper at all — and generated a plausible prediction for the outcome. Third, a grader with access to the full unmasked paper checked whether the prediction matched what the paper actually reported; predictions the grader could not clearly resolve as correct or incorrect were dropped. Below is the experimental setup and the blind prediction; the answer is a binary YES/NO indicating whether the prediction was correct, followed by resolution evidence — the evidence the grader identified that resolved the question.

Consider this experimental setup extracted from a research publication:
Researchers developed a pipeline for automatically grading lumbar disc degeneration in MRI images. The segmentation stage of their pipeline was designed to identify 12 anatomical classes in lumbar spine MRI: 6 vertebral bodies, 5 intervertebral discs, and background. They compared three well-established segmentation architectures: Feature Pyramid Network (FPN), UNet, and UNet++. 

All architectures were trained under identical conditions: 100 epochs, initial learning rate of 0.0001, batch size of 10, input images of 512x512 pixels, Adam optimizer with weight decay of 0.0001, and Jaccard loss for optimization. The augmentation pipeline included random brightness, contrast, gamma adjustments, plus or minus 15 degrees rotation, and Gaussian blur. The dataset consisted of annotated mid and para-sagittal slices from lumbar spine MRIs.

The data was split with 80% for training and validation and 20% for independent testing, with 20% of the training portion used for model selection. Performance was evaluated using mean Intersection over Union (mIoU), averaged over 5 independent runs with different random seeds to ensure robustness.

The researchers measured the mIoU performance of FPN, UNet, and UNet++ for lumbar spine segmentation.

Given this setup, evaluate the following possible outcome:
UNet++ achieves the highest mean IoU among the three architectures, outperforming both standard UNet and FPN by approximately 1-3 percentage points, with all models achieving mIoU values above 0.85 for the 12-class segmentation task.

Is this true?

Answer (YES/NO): NO